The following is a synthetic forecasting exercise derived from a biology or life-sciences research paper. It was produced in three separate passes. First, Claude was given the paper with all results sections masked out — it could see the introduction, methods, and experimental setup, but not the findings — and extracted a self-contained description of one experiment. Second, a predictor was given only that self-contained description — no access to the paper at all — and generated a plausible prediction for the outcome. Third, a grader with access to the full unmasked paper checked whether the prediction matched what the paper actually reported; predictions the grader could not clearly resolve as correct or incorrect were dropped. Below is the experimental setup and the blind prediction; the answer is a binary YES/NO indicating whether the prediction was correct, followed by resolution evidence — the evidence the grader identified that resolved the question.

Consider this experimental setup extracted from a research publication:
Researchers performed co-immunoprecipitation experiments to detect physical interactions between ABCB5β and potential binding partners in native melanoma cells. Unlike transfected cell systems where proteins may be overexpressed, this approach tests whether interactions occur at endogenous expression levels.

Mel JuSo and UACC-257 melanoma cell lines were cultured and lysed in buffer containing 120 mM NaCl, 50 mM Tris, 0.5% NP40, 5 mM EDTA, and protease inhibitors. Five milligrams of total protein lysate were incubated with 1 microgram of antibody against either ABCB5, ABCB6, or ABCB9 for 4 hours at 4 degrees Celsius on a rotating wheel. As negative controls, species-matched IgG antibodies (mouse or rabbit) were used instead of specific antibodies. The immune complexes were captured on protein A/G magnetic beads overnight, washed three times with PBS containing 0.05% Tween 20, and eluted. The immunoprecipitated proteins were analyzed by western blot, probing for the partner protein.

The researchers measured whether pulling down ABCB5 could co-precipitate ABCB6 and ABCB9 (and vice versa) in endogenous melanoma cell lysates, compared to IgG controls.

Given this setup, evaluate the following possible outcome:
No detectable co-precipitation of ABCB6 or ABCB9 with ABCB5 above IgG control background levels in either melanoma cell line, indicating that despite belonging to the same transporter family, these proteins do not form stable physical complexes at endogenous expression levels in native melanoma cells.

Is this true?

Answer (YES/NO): NO